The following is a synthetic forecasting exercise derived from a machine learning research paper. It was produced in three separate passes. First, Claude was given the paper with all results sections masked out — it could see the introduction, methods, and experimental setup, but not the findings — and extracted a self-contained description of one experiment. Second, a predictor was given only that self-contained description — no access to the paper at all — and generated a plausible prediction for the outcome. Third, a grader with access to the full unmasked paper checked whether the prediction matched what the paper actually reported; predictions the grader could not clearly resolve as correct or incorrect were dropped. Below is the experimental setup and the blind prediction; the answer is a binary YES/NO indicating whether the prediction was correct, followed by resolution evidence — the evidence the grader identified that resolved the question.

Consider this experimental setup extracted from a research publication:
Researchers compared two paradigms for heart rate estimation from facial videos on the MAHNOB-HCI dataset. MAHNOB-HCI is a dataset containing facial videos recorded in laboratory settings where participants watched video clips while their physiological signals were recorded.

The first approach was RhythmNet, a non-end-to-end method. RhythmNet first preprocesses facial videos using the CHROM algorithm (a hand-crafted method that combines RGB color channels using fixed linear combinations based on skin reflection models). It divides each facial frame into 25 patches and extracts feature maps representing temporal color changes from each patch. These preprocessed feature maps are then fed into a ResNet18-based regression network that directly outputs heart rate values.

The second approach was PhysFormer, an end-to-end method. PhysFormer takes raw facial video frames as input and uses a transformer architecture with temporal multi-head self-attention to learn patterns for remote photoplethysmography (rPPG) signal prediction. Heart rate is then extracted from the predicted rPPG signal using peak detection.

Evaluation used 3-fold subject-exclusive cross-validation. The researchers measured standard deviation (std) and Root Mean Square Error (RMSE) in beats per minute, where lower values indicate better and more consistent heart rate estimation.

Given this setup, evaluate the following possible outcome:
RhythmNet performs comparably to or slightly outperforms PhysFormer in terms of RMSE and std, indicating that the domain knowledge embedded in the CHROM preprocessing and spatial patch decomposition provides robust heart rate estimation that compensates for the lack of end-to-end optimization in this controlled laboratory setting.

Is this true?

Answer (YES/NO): NO